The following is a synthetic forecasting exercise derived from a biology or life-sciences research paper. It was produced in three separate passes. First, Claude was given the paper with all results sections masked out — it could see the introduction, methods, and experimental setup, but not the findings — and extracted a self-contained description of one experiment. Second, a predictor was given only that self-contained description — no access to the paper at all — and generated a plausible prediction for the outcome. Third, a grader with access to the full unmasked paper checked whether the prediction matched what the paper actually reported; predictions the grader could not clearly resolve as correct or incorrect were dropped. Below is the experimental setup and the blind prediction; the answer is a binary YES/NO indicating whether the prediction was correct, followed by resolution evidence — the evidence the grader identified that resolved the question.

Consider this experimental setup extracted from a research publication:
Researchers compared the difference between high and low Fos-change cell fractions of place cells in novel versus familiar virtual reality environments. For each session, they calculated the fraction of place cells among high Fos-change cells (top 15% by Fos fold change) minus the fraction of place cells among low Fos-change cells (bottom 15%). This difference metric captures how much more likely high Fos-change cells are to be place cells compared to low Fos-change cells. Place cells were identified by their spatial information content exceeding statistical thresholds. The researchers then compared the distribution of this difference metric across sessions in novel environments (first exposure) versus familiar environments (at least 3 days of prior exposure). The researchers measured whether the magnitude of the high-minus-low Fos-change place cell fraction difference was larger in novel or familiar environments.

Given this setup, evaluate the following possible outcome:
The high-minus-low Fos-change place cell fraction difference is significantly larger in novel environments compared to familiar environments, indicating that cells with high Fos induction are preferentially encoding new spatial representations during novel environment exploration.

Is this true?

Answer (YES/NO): YES